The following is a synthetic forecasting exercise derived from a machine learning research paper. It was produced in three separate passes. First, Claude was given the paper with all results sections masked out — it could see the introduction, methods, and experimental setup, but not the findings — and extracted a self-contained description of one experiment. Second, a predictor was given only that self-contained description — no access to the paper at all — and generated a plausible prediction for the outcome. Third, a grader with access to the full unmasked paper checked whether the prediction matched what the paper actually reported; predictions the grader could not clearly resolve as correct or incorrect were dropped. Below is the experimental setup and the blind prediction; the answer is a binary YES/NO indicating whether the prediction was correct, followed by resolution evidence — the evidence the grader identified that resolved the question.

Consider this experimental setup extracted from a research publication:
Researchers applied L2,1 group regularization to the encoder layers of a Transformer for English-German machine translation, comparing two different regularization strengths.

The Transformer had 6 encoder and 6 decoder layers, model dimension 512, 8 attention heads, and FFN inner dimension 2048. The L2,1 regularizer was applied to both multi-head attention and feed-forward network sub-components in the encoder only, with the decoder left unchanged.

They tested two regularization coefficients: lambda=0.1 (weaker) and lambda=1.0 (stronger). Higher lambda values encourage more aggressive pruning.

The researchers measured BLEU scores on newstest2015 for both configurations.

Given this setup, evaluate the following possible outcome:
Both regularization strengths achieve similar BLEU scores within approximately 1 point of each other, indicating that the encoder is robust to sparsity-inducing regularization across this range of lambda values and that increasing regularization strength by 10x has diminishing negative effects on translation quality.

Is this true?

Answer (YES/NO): YES